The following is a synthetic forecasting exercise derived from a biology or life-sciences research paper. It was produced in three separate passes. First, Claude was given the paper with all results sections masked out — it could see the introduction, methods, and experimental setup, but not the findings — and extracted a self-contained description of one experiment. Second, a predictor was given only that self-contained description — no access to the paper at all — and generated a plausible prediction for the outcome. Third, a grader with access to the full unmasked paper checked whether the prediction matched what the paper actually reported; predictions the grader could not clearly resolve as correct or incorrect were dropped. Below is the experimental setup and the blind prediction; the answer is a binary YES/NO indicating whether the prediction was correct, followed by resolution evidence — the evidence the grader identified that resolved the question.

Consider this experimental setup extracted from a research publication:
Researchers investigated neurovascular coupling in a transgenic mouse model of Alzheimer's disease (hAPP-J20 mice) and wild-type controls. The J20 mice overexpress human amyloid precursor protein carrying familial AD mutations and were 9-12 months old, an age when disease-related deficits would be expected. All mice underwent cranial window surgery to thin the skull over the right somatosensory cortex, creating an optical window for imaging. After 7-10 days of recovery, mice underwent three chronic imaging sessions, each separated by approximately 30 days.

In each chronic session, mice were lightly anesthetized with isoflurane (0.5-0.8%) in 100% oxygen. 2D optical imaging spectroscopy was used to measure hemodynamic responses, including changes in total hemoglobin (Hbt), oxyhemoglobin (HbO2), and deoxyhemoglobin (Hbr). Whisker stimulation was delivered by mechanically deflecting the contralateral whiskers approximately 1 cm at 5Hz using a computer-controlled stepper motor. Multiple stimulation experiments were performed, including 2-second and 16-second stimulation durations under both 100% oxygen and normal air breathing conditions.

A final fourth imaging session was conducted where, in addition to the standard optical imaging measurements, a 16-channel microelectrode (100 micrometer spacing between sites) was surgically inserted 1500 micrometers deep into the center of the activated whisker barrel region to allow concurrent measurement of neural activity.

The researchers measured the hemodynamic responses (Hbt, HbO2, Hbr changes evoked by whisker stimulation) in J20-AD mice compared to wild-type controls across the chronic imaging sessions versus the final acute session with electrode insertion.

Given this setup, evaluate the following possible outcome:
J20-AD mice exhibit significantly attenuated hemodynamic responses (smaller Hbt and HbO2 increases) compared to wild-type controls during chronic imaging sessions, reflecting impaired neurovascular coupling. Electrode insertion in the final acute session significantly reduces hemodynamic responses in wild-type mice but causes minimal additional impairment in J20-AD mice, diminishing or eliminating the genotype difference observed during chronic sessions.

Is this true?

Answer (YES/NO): NO